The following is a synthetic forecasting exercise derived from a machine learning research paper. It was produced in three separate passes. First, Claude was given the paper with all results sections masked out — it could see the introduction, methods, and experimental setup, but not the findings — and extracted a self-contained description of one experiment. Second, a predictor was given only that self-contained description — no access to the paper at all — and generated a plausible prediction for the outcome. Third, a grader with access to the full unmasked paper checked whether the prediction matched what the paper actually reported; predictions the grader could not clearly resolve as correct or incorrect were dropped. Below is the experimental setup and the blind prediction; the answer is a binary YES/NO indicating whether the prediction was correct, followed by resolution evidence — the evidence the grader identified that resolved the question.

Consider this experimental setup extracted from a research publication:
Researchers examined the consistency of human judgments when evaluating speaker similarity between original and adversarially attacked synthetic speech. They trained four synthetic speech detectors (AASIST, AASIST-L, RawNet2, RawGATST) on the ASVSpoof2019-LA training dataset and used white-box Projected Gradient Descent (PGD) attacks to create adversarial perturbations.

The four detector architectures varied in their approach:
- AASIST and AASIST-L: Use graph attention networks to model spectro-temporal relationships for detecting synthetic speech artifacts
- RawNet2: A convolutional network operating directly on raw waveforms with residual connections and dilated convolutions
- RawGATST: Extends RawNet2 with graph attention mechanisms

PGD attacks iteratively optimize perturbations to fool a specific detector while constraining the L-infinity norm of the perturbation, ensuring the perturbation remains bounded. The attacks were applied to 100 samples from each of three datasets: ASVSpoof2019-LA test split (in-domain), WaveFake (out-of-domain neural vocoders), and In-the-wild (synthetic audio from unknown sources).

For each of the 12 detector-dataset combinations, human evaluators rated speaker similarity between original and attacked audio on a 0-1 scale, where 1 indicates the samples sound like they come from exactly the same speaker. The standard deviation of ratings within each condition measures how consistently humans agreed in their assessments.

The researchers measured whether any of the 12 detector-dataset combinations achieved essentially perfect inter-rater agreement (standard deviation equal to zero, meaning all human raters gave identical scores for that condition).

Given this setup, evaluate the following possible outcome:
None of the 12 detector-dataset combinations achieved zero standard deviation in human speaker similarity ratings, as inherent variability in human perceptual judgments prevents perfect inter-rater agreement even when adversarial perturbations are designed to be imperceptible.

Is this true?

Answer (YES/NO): NO